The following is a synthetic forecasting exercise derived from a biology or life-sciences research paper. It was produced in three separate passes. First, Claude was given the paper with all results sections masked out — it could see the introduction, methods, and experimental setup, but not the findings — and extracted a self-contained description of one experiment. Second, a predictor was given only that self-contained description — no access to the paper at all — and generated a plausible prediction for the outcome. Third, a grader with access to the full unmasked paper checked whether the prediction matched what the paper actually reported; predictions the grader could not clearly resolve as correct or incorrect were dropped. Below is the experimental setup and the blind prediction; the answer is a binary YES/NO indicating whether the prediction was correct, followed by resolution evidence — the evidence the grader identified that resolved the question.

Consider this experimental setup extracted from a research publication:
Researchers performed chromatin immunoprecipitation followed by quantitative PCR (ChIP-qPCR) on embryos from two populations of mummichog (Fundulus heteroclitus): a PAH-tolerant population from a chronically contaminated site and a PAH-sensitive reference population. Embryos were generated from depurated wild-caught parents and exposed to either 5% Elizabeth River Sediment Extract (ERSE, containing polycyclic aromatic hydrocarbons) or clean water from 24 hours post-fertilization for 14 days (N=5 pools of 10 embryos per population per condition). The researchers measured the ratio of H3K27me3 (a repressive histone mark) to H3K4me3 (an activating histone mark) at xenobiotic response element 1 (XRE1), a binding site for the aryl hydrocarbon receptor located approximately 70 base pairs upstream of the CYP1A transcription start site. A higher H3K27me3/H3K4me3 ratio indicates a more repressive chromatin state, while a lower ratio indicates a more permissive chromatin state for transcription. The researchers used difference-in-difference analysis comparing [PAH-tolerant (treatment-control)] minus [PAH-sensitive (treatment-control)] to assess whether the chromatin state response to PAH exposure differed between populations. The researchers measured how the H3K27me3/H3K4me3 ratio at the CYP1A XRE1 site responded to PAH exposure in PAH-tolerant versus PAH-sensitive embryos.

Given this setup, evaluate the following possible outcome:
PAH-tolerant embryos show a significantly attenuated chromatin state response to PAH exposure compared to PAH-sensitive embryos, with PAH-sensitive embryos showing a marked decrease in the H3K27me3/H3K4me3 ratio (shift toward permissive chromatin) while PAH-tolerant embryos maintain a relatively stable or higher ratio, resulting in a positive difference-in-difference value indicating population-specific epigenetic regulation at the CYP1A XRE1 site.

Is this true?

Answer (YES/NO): YES